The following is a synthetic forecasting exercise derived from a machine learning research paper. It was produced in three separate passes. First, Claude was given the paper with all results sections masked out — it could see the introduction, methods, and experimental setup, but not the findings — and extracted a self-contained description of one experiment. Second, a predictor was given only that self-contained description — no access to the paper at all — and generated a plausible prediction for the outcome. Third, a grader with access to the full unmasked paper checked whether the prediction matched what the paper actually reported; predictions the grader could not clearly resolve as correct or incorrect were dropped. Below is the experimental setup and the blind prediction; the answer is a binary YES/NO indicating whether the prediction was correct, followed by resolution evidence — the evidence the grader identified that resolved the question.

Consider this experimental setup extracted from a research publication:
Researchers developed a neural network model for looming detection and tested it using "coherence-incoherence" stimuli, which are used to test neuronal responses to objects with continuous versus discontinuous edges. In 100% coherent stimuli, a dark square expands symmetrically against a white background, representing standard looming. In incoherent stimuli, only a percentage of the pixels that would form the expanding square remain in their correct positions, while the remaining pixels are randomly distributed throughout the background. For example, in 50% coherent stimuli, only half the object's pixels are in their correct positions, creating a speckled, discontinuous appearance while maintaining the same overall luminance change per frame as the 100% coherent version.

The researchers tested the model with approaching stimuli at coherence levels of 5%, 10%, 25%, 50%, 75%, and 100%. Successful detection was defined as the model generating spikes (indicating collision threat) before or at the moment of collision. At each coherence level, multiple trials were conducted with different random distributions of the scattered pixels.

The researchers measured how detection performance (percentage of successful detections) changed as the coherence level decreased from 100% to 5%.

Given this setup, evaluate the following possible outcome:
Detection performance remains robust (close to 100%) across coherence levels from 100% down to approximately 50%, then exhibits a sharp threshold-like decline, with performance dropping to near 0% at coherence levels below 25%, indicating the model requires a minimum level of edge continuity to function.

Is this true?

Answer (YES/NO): NO